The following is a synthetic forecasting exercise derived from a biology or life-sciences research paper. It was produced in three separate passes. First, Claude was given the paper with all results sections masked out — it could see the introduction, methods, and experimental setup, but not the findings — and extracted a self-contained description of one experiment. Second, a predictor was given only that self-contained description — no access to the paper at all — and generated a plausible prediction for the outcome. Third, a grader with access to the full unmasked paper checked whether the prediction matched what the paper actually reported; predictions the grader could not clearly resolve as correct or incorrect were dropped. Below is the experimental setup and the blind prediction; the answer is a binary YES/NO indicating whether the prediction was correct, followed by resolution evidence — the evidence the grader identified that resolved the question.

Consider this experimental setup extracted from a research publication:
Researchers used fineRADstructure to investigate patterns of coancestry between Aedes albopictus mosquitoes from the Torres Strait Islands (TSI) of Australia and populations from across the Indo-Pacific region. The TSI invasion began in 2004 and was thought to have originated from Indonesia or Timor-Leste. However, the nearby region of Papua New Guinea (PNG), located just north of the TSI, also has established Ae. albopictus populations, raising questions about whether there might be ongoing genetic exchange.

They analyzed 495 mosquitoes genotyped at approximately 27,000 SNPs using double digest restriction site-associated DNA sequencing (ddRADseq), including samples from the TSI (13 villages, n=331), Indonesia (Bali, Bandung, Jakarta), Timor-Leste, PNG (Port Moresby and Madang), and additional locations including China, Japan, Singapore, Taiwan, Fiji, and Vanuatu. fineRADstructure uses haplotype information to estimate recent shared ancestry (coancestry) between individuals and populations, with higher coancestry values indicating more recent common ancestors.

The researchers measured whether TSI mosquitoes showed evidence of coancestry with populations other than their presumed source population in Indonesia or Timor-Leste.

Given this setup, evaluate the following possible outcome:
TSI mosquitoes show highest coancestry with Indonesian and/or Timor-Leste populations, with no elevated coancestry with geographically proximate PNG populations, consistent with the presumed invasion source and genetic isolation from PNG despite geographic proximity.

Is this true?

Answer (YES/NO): NO